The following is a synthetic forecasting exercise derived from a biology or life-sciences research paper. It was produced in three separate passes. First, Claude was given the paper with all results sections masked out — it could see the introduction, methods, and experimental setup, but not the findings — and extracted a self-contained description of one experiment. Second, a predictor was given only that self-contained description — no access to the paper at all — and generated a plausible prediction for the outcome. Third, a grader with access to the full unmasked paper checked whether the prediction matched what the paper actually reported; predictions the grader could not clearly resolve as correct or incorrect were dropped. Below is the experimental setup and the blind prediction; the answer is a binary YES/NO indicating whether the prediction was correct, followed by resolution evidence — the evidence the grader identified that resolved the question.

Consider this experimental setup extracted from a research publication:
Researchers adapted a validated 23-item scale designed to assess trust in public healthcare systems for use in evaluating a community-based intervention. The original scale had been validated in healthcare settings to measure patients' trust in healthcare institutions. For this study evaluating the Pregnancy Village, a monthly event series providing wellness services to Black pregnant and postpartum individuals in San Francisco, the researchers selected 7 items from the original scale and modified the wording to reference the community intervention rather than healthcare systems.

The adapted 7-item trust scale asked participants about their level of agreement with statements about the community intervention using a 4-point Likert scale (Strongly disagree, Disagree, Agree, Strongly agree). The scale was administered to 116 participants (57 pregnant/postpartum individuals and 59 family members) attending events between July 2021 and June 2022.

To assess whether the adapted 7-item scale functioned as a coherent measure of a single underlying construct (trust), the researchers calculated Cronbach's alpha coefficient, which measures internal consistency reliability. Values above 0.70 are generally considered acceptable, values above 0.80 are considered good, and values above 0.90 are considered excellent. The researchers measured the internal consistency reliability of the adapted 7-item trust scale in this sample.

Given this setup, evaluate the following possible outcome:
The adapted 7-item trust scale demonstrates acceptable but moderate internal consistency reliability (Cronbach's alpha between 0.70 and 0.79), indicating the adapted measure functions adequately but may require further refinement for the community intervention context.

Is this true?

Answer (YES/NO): NO